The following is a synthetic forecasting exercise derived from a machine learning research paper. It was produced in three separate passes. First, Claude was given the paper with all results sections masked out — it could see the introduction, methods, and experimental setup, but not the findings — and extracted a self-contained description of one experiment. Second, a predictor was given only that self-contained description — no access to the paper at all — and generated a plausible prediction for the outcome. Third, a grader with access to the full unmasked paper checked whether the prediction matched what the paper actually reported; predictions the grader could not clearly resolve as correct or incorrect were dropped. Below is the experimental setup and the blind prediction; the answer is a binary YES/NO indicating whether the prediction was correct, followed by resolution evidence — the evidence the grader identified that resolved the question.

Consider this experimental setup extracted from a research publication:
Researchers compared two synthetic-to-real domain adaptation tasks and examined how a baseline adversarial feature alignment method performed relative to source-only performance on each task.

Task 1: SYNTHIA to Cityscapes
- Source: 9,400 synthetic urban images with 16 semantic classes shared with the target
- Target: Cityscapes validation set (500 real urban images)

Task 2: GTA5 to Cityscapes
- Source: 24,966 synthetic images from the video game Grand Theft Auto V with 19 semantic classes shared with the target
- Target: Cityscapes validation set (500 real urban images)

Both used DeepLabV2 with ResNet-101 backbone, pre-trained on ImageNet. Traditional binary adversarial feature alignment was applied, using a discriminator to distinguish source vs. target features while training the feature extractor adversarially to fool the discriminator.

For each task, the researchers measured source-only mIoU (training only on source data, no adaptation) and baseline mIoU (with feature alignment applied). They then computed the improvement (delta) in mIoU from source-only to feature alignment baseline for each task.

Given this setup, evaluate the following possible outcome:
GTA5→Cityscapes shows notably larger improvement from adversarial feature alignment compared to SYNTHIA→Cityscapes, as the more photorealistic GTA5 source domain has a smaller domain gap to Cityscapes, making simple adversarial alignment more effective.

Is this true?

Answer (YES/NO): NO